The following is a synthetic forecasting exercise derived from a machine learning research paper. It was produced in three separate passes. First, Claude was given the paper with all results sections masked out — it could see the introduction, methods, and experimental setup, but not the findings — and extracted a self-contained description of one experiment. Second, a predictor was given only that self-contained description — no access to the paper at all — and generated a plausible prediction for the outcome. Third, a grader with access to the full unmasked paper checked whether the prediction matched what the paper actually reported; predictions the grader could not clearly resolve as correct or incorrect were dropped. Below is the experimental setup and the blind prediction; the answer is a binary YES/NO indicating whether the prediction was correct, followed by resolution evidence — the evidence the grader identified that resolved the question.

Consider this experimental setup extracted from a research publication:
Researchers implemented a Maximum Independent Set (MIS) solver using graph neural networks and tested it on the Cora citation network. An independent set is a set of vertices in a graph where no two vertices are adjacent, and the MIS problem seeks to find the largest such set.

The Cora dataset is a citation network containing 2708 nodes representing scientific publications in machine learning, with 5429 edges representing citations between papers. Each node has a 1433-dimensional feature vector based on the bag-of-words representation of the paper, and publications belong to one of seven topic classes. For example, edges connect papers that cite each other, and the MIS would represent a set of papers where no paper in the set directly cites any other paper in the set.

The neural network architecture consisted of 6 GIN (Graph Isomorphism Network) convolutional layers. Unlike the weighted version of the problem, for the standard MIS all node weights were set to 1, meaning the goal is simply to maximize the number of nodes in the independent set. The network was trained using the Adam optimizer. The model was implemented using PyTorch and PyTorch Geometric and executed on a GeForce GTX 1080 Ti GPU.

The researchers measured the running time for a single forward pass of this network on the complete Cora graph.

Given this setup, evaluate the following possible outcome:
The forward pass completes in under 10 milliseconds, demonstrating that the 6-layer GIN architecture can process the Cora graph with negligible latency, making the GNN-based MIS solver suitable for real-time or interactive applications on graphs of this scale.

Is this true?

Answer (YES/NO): NO